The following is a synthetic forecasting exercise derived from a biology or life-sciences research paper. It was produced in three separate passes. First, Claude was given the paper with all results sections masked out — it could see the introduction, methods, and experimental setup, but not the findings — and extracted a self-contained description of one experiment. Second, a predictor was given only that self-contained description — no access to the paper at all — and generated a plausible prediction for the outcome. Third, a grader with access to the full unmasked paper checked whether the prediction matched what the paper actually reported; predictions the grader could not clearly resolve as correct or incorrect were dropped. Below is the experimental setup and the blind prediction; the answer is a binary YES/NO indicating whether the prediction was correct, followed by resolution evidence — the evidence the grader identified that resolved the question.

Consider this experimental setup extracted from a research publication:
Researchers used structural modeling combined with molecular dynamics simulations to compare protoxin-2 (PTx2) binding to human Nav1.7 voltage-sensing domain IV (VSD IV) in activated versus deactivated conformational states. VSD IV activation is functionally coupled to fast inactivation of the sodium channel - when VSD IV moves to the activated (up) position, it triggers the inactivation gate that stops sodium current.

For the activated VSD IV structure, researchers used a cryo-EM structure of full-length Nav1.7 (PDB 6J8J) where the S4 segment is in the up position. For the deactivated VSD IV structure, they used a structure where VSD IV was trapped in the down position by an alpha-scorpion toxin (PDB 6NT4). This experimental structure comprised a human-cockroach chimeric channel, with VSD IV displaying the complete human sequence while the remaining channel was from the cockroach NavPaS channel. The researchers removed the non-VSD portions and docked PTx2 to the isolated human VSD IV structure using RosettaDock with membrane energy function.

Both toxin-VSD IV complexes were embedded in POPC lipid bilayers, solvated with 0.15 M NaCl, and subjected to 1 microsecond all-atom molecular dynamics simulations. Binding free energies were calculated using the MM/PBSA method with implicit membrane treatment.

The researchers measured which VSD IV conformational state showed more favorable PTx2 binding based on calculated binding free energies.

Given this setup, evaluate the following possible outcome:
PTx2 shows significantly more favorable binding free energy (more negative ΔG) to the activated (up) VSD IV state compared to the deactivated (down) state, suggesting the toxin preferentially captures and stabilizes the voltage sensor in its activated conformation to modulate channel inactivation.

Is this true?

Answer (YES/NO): NO